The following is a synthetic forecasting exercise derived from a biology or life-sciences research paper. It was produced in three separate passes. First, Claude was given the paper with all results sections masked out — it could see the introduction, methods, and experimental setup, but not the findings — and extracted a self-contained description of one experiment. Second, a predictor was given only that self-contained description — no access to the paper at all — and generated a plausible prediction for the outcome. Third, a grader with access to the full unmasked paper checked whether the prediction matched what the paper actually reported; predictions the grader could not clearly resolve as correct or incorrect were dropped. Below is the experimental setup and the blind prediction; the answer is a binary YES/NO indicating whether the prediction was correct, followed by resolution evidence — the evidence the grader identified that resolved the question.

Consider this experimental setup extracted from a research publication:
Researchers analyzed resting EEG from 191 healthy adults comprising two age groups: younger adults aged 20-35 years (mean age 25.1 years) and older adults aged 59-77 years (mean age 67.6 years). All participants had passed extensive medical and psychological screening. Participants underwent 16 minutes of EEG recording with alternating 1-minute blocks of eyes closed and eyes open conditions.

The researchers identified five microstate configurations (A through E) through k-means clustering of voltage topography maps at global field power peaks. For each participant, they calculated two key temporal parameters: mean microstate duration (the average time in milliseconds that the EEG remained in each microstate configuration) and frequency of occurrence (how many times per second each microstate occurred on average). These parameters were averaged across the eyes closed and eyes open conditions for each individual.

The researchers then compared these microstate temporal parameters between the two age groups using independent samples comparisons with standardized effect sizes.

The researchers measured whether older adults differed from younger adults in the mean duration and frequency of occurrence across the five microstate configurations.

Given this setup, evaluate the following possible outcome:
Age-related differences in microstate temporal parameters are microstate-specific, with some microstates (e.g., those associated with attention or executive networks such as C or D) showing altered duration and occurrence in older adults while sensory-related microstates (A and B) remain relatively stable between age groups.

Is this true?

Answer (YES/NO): NO